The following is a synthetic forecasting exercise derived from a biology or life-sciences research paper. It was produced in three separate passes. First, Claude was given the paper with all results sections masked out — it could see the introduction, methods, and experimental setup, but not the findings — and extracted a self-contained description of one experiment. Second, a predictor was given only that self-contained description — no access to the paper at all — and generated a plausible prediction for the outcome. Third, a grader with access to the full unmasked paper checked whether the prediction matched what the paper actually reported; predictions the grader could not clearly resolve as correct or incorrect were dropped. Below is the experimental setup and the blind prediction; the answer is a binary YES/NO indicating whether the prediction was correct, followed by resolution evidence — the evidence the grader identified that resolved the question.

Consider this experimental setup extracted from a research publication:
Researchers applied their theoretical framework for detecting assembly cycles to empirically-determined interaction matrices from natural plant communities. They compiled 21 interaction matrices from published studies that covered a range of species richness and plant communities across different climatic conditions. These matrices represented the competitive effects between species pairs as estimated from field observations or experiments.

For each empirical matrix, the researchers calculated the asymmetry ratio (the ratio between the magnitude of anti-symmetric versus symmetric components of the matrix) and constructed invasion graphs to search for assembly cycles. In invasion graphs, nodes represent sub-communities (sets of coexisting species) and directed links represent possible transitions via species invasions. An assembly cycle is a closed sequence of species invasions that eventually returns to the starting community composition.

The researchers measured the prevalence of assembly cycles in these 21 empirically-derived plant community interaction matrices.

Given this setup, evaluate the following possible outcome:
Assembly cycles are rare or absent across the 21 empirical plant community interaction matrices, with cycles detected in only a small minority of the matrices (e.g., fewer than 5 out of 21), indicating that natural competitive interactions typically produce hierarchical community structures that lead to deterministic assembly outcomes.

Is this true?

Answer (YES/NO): YES